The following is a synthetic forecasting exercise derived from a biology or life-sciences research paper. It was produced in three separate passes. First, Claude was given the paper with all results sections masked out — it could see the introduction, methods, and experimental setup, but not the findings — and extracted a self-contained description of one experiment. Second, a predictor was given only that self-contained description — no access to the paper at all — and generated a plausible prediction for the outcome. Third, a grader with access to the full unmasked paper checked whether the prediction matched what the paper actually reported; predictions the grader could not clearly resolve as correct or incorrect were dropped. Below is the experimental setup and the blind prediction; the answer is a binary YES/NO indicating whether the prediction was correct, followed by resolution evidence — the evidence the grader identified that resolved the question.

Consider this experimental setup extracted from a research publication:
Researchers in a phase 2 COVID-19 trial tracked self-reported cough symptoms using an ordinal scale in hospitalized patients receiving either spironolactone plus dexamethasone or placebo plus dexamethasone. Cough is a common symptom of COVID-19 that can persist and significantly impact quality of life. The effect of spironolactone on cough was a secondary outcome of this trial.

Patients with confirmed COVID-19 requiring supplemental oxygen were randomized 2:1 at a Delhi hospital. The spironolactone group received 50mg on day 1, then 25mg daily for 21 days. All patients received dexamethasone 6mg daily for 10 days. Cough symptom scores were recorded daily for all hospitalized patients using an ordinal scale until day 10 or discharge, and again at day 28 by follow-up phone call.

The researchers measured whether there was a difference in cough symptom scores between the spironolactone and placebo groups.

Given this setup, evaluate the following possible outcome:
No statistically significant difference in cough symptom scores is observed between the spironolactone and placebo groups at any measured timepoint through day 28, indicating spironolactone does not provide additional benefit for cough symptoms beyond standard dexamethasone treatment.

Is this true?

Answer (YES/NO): NO